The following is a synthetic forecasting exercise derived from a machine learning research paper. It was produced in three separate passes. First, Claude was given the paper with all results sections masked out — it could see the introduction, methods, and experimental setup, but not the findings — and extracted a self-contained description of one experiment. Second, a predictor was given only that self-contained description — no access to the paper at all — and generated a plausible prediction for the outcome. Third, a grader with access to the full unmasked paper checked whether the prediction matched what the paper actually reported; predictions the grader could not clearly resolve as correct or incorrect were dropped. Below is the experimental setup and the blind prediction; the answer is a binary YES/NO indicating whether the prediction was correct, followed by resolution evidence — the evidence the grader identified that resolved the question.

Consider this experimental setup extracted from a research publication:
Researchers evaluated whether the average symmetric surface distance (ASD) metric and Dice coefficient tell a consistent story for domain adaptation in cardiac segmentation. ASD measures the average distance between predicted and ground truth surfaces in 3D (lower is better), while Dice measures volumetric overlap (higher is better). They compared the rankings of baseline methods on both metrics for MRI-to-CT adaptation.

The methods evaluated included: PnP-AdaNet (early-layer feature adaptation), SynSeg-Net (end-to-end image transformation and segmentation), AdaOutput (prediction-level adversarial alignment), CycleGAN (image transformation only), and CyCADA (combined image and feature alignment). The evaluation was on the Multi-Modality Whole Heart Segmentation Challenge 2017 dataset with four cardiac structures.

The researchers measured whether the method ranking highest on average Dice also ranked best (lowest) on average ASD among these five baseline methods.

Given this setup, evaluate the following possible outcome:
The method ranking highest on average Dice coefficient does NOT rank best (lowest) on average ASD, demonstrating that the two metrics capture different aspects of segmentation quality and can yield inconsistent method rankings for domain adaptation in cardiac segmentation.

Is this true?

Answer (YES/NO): YES